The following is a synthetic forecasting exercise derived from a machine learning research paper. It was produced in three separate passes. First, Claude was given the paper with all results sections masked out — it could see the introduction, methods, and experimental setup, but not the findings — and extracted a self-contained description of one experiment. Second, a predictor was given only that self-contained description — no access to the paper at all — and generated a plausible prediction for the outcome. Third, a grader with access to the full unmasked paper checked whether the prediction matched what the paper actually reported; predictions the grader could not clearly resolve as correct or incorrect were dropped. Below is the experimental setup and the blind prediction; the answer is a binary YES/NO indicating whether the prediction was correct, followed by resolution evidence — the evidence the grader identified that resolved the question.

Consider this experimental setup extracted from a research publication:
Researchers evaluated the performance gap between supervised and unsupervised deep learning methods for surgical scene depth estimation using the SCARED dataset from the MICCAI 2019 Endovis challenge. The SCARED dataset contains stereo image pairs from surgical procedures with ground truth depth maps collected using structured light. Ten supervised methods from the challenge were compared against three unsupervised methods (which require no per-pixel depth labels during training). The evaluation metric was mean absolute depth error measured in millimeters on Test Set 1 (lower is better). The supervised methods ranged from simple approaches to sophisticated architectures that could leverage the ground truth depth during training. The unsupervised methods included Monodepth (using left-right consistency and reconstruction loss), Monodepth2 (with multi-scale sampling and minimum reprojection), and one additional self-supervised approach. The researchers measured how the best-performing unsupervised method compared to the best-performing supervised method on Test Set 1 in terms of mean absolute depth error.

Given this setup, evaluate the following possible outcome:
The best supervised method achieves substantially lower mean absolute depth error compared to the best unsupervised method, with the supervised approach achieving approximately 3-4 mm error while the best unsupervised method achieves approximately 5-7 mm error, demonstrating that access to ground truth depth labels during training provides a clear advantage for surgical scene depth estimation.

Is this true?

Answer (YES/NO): NO